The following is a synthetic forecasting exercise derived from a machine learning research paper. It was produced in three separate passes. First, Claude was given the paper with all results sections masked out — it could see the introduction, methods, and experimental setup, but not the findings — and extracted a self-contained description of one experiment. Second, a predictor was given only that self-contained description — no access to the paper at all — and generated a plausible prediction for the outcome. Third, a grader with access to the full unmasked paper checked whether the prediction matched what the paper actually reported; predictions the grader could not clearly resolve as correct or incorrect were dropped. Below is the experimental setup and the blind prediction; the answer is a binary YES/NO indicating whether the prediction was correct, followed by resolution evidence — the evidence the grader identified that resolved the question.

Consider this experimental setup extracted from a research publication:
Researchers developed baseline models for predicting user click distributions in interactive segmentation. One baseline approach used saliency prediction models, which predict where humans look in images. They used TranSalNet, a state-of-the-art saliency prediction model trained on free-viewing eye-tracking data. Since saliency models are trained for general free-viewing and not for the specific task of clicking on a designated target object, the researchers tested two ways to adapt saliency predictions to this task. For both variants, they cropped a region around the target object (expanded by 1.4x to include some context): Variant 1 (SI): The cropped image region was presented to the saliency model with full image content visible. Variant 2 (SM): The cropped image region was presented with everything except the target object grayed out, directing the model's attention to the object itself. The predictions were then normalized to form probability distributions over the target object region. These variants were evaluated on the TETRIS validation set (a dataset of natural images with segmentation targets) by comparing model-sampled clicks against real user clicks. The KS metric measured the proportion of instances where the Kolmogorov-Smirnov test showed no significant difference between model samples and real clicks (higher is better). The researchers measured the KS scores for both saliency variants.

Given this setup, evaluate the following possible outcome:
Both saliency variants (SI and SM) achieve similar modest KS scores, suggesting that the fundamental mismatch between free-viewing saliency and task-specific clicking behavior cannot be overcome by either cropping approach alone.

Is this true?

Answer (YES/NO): YES